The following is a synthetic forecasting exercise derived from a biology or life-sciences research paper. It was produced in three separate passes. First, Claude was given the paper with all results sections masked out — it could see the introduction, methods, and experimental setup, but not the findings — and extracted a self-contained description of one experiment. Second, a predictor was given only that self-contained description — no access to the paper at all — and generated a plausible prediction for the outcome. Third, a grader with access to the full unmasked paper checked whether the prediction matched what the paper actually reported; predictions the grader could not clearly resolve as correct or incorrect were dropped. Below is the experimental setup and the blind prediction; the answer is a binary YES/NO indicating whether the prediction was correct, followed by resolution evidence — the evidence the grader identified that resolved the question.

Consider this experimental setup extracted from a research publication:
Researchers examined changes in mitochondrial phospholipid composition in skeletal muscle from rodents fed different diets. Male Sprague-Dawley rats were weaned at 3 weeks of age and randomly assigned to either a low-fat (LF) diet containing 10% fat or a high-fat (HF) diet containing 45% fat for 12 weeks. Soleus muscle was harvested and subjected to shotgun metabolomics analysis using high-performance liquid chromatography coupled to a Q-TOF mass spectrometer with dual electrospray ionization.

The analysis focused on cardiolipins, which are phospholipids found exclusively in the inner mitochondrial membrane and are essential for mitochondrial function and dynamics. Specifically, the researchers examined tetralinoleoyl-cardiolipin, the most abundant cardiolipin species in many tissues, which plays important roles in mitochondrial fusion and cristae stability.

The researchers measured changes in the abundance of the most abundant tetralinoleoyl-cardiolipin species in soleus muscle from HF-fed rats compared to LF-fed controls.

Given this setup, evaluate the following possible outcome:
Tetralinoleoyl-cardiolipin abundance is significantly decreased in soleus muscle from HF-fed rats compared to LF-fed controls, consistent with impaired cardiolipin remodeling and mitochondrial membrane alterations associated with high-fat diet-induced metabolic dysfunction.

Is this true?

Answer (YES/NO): YES